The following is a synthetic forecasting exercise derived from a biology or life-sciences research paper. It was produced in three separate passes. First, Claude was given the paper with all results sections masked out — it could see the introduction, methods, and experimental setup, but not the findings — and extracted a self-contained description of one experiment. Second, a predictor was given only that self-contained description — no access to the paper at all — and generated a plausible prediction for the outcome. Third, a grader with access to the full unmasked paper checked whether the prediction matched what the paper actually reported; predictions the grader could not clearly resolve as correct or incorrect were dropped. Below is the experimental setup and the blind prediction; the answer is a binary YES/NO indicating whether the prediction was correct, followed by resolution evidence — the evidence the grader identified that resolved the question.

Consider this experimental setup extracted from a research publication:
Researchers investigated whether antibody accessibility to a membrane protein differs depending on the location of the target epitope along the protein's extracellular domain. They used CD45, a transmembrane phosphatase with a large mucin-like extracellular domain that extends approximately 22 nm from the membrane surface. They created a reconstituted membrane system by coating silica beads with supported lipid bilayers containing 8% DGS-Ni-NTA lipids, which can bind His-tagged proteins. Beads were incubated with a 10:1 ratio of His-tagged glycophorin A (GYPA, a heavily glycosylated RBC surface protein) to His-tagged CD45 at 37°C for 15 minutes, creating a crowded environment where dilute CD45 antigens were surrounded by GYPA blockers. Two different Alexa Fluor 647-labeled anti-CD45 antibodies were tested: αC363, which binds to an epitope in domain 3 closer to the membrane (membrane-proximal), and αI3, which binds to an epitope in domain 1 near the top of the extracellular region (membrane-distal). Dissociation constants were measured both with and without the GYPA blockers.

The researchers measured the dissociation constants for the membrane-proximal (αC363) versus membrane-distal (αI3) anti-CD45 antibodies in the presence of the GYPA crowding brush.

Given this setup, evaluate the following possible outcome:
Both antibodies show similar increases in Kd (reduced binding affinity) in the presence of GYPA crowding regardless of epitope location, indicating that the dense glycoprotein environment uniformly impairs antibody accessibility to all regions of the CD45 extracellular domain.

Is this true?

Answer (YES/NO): NO